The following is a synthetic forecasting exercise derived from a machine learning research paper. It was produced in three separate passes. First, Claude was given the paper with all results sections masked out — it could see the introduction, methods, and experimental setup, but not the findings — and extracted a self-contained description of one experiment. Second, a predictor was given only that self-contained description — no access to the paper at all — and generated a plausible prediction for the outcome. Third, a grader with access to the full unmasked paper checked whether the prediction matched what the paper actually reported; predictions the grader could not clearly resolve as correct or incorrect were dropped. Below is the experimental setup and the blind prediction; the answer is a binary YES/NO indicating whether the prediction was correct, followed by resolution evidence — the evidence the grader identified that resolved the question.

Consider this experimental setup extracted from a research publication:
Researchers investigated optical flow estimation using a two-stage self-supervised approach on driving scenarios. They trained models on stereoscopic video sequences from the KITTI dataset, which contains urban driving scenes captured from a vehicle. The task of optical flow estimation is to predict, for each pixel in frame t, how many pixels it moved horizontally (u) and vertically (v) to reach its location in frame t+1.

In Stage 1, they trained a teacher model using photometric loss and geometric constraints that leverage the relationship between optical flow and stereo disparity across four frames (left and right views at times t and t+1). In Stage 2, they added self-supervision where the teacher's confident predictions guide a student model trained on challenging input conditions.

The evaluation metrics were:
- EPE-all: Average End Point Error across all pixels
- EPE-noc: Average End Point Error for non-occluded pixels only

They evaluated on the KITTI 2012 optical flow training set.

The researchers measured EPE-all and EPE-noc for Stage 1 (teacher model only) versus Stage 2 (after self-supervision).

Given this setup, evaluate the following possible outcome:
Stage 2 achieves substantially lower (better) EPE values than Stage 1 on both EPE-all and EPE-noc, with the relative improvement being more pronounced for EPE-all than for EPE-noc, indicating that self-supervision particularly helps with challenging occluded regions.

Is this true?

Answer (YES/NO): NO